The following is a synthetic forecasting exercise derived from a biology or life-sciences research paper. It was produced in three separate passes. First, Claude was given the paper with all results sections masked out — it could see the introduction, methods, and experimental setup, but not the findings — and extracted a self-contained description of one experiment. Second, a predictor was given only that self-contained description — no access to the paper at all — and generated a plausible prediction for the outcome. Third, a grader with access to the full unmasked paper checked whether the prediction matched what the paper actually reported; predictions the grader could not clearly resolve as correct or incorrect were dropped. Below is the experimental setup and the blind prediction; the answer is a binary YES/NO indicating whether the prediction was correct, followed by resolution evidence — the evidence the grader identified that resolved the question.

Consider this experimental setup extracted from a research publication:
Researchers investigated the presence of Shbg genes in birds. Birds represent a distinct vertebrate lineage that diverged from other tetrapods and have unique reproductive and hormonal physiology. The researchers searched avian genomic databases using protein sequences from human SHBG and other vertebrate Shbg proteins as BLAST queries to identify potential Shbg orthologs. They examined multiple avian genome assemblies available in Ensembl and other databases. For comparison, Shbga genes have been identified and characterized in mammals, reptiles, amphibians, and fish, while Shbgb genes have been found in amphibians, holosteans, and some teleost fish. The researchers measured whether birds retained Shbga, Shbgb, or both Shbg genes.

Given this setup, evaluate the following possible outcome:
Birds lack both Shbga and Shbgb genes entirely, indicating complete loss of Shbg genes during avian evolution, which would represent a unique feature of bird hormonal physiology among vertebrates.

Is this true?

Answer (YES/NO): YES